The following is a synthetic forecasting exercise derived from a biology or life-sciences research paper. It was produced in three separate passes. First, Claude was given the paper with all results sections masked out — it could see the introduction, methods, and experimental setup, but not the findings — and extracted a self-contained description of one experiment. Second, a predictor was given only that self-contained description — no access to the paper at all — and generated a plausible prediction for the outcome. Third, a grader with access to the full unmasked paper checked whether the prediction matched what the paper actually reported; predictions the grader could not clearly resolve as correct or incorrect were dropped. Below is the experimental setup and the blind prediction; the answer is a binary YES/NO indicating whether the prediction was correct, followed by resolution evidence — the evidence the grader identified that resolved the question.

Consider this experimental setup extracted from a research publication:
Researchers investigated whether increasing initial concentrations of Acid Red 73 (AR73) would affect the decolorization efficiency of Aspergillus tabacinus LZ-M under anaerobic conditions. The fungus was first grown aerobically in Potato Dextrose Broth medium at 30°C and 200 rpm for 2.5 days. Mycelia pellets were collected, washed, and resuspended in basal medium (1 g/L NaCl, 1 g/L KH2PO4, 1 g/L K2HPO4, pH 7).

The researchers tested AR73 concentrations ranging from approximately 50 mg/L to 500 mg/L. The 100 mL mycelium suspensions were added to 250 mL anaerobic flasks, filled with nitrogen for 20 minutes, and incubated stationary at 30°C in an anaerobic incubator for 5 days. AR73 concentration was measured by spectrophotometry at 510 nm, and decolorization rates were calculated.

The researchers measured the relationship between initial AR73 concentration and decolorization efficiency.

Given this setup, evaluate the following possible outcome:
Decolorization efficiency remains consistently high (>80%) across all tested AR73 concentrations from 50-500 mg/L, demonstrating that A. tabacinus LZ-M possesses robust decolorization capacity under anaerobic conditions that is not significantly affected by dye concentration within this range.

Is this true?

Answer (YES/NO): NO